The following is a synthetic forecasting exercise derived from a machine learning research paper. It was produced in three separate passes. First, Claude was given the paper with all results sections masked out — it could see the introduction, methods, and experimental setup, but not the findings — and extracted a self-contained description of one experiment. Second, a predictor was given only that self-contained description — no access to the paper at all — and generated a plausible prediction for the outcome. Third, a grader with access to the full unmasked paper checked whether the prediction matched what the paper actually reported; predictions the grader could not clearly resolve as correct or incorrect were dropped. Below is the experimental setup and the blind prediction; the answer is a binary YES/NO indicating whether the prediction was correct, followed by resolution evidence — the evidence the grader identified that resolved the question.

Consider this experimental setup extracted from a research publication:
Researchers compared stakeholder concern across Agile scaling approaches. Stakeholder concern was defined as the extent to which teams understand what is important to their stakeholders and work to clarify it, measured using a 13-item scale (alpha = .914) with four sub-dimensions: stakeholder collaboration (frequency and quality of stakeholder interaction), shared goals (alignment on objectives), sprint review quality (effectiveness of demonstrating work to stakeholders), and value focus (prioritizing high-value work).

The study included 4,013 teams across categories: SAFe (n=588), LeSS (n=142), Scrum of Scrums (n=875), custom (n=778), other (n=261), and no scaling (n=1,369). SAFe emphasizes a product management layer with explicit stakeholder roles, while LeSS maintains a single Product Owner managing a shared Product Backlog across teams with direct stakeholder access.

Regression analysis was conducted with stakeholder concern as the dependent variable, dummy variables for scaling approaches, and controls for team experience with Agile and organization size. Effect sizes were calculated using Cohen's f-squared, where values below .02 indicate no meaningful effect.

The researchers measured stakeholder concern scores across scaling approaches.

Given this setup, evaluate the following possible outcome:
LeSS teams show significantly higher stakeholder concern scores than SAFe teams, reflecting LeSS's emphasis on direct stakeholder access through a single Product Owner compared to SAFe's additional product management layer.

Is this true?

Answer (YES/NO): NO